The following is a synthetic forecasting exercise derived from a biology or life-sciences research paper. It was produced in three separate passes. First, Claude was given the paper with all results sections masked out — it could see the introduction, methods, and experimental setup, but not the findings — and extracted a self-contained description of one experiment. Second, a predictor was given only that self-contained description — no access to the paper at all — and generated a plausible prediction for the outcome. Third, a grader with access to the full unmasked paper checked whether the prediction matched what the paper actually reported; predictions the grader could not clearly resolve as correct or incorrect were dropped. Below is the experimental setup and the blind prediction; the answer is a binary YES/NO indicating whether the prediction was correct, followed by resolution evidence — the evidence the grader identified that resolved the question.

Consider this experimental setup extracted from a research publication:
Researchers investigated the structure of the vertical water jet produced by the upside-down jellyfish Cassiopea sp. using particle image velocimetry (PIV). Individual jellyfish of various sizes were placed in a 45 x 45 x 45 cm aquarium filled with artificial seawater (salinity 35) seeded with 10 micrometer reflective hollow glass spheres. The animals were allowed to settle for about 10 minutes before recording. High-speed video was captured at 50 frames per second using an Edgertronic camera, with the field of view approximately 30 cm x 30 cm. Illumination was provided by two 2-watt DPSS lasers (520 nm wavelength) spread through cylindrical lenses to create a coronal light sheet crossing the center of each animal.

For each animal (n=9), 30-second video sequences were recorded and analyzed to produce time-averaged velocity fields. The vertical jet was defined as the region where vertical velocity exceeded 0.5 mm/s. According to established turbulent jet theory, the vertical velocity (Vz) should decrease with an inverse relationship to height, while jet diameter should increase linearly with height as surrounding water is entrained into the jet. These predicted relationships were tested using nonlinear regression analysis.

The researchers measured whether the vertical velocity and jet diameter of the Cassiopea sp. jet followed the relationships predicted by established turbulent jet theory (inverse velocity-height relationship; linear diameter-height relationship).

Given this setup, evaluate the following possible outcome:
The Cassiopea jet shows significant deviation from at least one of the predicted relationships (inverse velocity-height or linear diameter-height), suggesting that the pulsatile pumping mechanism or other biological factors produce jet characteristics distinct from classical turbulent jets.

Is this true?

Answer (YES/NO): NO